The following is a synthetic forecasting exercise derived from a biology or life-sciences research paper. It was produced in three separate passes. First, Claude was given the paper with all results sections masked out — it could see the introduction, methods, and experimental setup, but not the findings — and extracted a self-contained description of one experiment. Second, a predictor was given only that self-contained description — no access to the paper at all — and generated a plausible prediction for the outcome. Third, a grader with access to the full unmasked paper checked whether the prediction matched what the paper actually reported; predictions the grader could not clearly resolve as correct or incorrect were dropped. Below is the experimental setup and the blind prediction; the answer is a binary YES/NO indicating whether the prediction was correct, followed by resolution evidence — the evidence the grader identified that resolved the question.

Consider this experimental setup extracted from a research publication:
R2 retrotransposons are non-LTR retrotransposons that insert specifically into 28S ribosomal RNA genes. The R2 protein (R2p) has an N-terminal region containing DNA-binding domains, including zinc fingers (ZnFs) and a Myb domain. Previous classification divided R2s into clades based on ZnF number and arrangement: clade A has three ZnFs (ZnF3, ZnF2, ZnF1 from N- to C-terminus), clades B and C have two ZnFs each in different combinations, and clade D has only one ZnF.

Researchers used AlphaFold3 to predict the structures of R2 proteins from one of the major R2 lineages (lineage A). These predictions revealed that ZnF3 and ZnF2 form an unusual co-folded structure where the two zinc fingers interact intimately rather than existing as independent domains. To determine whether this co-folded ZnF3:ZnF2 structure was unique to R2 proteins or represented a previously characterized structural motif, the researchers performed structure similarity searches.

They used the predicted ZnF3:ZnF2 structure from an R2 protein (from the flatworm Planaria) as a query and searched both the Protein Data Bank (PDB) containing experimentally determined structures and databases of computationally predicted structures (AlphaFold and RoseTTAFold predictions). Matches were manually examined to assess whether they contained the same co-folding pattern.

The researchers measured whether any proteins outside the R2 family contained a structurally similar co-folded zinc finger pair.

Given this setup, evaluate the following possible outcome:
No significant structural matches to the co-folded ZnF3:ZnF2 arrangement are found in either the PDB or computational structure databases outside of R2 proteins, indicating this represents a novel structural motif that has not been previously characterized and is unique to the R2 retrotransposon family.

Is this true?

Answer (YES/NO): NO